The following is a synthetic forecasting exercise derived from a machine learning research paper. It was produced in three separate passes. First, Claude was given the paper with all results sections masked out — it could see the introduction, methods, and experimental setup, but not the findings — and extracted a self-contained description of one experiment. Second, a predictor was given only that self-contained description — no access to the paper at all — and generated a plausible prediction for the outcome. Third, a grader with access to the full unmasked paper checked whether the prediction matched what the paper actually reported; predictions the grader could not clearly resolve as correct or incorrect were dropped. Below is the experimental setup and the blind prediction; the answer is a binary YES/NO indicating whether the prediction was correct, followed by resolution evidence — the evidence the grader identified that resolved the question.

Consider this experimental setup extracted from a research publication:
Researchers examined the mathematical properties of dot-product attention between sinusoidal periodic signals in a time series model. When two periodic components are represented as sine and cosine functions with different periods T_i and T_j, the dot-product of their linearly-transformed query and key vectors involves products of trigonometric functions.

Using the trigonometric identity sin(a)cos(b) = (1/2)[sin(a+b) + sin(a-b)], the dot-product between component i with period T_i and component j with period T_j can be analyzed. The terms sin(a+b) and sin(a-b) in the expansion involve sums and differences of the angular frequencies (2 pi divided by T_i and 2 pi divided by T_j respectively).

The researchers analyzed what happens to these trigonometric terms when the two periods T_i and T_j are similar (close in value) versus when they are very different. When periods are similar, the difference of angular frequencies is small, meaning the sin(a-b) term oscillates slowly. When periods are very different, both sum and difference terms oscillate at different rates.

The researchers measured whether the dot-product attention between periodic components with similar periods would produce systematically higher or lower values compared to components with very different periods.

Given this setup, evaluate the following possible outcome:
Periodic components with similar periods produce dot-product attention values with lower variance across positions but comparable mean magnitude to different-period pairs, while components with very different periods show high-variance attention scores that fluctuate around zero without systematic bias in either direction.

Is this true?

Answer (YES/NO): NO